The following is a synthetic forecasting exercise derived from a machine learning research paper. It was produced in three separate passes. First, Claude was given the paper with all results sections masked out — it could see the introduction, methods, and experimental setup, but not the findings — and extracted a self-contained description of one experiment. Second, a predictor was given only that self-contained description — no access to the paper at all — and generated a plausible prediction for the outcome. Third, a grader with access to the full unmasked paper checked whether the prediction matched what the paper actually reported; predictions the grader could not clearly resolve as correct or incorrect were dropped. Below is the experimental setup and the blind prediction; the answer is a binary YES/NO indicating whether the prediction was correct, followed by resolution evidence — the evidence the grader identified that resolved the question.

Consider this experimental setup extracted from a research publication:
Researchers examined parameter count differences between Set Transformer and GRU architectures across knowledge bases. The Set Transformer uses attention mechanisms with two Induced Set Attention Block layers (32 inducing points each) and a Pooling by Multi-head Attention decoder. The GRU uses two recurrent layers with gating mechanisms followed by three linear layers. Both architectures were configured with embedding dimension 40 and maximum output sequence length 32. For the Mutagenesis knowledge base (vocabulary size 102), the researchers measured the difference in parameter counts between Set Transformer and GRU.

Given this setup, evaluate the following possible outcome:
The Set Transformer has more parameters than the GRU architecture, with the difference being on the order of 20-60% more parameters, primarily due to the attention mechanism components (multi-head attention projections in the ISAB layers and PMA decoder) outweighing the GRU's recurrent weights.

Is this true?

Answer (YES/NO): NO